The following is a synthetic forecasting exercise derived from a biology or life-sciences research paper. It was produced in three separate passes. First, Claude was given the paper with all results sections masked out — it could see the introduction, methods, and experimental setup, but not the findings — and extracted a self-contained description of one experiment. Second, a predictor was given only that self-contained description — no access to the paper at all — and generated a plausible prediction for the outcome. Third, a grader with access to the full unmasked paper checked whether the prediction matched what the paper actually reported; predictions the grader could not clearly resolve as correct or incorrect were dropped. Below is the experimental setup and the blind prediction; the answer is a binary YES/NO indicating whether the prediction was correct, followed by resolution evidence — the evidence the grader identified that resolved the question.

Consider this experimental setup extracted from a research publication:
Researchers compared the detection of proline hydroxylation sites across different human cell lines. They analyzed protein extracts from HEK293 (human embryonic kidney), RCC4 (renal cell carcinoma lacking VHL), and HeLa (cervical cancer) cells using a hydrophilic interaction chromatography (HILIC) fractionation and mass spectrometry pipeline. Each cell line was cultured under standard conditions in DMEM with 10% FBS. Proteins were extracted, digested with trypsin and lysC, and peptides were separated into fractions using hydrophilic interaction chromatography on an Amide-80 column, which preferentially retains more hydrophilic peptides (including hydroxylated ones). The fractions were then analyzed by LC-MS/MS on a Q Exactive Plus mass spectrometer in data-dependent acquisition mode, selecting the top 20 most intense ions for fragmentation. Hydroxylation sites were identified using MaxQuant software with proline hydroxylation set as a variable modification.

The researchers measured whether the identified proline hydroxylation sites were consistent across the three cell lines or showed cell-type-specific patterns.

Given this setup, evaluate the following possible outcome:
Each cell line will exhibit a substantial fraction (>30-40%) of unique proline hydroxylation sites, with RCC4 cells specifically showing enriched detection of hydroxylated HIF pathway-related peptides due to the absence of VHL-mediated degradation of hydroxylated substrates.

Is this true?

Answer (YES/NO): NO